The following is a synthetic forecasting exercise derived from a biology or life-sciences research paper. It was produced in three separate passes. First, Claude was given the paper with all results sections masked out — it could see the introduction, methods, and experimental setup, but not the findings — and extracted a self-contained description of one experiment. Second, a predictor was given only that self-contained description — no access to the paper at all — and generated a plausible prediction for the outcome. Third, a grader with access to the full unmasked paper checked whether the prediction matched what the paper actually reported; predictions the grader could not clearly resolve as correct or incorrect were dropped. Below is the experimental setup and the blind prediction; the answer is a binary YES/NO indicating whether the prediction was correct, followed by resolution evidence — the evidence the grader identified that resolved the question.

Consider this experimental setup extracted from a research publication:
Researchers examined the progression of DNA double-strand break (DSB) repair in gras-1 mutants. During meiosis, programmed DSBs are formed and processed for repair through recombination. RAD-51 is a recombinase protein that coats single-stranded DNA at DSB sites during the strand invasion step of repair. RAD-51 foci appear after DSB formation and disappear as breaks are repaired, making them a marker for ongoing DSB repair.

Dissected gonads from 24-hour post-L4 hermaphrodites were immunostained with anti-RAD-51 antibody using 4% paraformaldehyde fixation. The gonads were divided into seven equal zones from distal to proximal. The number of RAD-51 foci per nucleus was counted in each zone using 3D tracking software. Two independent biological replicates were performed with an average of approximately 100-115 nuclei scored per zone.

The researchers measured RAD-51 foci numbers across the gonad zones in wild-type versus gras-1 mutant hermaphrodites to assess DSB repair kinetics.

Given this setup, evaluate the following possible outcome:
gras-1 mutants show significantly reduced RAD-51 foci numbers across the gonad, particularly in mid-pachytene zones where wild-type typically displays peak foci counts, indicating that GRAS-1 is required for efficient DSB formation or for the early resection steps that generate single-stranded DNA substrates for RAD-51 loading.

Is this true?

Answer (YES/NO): NO